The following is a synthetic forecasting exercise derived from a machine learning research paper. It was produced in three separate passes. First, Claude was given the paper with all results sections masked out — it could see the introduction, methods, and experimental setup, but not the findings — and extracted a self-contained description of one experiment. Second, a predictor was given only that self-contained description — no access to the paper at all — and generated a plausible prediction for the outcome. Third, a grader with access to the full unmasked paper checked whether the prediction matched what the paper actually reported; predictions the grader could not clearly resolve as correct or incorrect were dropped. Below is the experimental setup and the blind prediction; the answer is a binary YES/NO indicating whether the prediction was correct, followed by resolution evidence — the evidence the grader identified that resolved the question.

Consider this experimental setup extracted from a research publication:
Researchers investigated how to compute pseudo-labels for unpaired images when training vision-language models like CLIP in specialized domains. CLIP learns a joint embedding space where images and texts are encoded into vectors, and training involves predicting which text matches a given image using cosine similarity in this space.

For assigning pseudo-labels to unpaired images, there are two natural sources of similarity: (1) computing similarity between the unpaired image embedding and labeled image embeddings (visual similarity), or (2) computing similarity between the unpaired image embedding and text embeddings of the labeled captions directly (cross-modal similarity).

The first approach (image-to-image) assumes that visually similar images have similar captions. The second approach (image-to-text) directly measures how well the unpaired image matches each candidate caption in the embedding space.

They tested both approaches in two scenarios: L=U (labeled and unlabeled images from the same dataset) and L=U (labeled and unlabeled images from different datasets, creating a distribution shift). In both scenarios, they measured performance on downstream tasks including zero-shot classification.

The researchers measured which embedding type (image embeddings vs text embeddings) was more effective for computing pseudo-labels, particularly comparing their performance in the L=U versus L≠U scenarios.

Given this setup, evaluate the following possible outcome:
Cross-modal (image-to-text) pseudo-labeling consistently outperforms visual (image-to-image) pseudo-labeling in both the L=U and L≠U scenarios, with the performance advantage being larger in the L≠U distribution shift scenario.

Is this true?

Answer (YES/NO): NO